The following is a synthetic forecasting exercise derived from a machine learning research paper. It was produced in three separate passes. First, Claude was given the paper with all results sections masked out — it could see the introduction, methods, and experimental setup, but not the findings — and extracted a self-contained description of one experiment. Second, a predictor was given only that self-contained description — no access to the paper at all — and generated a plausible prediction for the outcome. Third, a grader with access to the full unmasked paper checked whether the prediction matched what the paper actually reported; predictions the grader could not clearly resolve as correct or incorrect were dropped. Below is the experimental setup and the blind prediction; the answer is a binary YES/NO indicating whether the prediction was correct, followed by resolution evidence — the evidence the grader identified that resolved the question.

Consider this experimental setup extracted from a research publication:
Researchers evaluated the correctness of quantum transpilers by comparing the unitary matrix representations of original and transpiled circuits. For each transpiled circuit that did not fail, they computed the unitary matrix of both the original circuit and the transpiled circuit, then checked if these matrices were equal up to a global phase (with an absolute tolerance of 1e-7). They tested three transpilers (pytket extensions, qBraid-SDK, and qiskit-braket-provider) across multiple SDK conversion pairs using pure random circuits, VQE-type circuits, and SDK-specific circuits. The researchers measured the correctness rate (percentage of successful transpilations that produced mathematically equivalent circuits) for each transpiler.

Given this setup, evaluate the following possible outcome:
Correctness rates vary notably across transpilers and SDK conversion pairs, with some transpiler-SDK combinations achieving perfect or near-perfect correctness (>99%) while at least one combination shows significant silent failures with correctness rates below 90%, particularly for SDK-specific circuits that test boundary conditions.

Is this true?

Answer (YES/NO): NO